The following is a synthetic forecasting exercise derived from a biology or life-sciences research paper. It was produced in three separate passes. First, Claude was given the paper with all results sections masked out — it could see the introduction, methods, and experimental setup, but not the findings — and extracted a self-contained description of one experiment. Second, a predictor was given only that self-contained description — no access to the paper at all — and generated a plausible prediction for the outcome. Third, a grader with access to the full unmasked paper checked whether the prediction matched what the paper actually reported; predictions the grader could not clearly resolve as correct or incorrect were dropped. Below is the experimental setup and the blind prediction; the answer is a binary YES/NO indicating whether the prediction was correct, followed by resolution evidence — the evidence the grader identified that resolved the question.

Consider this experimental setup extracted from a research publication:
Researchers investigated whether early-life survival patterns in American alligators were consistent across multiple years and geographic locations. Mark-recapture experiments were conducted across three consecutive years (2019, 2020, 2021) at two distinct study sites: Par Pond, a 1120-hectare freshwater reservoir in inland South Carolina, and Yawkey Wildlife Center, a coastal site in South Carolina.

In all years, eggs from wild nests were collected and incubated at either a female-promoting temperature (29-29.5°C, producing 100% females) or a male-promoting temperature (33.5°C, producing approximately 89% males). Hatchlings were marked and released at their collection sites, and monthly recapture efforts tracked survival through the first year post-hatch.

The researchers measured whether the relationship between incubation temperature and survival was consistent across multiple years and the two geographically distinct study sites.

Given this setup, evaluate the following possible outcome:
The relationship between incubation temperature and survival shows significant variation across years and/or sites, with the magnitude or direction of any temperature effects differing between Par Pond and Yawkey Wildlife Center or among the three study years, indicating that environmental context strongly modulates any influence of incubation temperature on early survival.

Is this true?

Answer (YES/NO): NO